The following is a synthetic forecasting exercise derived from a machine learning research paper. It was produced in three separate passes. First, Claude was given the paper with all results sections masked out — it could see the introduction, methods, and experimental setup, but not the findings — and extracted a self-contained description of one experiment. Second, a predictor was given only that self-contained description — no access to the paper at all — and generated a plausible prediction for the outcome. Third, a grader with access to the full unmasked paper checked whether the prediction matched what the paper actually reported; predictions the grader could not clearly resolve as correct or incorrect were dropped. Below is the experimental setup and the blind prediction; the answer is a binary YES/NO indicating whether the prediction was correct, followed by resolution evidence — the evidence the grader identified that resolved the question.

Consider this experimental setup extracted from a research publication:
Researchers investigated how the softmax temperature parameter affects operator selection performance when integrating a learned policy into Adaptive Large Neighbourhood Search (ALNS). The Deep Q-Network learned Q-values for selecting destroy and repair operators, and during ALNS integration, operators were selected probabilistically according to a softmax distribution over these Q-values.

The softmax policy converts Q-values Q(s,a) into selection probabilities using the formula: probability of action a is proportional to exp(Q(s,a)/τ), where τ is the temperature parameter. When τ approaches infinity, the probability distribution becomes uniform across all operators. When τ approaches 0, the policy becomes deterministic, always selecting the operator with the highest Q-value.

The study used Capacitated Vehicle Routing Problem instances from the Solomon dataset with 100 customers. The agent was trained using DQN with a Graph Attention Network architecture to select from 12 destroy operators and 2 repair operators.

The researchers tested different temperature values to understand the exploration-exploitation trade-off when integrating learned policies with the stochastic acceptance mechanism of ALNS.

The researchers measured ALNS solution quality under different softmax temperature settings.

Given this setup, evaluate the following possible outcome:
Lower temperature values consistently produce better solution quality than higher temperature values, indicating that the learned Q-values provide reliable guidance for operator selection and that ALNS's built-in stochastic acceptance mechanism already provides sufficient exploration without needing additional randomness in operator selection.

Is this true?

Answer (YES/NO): YES